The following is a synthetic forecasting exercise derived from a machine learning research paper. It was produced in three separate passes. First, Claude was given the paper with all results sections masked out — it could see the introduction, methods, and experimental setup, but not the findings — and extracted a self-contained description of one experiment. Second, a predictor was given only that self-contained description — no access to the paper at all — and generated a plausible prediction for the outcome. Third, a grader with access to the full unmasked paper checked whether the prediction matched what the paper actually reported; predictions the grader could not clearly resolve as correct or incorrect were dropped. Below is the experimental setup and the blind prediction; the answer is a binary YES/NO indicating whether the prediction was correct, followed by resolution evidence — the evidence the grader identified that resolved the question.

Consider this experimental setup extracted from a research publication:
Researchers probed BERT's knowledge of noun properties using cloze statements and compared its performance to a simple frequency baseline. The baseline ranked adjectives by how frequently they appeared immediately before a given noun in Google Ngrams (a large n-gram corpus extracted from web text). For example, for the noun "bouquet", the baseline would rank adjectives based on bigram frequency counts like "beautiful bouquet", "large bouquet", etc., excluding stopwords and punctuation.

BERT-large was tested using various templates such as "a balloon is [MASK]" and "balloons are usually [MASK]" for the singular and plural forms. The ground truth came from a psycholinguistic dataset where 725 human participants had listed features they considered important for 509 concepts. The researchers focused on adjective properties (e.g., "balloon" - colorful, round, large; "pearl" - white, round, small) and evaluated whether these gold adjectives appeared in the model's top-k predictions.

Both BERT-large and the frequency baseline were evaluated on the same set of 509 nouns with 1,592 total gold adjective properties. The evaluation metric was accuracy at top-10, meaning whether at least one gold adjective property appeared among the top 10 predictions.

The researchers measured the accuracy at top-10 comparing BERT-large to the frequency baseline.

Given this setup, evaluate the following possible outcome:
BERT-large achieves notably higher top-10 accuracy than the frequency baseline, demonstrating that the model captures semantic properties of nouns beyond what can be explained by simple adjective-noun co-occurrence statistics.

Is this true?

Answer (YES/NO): NO